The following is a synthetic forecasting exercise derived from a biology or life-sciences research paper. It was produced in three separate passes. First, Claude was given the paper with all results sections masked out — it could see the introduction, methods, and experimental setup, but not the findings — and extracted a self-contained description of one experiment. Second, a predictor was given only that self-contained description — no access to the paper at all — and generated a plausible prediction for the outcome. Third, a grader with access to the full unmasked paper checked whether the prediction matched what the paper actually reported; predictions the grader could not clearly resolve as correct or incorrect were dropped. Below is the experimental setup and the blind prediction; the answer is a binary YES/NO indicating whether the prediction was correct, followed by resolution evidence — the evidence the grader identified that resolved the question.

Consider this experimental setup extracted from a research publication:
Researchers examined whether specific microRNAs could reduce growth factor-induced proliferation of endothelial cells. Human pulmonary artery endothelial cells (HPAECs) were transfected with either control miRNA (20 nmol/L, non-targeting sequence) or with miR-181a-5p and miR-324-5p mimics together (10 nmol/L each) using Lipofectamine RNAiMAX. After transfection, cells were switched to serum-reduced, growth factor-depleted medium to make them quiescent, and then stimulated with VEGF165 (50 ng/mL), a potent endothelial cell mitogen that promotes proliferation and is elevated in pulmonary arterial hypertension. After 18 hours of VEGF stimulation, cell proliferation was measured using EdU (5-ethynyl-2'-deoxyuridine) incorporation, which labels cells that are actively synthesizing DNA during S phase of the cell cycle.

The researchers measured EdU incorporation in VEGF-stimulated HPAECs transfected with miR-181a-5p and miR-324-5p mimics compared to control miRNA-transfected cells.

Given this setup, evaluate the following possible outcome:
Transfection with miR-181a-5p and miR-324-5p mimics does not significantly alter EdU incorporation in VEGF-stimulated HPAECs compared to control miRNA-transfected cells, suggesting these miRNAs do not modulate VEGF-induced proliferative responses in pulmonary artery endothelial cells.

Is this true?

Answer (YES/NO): NO